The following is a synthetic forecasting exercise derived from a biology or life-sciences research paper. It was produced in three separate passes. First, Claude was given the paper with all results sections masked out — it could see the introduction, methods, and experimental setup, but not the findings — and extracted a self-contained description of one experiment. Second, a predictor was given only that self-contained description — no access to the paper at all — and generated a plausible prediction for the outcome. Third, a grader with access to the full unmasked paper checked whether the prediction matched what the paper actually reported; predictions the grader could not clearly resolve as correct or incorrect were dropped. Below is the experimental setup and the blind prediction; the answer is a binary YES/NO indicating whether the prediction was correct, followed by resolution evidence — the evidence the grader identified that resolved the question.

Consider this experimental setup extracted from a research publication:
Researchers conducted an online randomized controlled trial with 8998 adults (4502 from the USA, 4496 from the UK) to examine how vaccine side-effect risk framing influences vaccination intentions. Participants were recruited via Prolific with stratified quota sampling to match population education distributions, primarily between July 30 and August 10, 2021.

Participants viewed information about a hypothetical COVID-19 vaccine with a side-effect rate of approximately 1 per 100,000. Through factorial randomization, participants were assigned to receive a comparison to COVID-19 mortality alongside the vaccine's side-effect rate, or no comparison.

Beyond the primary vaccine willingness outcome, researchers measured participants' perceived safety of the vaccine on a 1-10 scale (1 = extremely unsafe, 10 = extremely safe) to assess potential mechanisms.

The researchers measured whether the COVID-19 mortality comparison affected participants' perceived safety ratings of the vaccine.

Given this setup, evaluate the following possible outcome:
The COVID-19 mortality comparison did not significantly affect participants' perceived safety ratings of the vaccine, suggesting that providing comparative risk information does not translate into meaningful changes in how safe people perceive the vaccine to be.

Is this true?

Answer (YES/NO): YES